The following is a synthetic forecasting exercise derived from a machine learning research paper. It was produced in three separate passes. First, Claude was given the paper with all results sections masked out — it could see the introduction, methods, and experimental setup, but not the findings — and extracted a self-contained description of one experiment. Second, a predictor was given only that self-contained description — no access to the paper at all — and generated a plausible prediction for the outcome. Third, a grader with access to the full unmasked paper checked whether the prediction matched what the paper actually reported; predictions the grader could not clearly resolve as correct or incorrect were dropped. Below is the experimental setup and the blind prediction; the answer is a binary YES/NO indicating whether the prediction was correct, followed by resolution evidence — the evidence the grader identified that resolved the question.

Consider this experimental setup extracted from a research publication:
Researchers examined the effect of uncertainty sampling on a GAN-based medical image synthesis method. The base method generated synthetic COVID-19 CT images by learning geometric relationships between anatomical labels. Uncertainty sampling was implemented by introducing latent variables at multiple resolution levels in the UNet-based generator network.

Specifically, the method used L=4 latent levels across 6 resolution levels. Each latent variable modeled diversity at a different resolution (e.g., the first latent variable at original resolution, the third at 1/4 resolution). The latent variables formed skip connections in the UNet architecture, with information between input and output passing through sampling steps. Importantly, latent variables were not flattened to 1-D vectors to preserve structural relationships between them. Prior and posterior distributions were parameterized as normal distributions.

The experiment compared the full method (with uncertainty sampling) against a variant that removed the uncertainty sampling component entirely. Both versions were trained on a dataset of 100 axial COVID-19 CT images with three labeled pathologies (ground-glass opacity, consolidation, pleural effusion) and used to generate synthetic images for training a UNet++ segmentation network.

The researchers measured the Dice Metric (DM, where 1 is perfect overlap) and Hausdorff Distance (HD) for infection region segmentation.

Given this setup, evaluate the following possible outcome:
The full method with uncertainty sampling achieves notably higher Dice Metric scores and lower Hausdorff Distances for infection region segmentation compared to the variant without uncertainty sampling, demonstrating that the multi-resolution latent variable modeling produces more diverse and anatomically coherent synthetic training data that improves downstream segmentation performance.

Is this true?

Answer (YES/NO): YES